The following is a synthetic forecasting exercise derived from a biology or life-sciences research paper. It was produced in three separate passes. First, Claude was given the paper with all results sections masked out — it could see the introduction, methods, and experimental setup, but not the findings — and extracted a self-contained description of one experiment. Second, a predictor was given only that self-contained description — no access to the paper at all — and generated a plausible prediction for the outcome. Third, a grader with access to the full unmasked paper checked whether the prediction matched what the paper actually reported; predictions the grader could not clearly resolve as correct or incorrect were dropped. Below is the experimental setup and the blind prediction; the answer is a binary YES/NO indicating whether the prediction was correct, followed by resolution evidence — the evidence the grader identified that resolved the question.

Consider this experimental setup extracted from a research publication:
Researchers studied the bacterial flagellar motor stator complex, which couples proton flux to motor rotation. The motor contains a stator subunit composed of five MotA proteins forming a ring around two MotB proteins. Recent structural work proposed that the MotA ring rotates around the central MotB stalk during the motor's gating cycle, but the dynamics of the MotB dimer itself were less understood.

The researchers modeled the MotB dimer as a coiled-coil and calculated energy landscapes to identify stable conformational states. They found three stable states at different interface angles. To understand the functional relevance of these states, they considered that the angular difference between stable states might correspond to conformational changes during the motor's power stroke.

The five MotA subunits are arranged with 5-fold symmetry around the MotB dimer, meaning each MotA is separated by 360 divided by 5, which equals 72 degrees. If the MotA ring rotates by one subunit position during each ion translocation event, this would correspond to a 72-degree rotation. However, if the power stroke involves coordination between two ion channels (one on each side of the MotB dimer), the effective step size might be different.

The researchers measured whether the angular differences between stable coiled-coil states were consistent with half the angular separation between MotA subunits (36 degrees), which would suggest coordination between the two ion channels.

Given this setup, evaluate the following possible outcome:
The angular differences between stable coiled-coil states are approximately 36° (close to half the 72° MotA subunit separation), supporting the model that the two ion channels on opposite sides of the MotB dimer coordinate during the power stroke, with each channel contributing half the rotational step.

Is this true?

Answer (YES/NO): YES